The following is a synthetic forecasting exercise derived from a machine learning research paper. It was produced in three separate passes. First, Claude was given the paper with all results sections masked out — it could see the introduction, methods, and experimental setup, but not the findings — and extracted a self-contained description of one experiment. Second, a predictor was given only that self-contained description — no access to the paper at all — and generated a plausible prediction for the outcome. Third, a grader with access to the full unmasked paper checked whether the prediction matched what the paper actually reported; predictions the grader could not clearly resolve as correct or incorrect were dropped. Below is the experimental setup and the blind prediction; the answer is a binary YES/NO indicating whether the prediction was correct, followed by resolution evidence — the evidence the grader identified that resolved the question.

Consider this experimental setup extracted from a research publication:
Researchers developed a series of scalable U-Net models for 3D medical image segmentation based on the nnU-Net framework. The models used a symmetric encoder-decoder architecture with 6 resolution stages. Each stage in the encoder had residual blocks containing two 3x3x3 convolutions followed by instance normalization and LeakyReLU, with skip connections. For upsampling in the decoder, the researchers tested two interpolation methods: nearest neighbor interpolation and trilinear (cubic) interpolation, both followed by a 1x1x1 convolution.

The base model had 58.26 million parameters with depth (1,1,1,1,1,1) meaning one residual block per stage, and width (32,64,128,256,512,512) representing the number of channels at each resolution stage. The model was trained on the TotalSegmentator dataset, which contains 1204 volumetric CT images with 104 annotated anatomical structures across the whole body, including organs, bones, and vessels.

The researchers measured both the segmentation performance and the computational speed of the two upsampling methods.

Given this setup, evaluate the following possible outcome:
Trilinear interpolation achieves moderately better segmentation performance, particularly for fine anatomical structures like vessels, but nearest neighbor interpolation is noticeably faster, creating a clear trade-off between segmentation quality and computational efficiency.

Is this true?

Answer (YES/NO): NO